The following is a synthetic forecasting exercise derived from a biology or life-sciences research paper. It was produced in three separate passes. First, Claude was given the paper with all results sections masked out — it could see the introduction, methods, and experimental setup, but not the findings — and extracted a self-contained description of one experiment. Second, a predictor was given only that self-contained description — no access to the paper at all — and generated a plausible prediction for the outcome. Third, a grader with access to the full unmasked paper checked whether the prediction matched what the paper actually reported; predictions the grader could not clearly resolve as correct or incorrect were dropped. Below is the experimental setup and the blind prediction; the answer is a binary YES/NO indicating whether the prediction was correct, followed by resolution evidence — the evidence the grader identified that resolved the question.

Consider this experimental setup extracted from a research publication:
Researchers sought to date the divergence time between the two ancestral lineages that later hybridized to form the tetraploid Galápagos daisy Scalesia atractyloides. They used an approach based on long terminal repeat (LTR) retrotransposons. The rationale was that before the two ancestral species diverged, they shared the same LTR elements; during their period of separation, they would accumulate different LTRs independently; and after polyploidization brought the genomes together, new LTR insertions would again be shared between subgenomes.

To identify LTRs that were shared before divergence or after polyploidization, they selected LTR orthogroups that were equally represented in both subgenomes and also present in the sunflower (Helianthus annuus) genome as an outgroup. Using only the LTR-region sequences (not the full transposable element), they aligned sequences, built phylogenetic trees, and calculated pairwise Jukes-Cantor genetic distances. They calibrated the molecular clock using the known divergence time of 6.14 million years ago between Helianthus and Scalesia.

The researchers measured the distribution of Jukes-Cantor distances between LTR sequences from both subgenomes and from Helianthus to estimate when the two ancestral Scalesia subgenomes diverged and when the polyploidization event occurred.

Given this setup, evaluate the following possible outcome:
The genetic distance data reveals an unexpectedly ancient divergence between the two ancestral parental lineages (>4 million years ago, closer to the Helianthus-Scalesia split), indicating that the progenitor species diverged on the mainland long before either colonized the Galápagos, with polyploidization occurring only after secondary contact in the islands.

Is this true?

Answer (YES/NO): NO